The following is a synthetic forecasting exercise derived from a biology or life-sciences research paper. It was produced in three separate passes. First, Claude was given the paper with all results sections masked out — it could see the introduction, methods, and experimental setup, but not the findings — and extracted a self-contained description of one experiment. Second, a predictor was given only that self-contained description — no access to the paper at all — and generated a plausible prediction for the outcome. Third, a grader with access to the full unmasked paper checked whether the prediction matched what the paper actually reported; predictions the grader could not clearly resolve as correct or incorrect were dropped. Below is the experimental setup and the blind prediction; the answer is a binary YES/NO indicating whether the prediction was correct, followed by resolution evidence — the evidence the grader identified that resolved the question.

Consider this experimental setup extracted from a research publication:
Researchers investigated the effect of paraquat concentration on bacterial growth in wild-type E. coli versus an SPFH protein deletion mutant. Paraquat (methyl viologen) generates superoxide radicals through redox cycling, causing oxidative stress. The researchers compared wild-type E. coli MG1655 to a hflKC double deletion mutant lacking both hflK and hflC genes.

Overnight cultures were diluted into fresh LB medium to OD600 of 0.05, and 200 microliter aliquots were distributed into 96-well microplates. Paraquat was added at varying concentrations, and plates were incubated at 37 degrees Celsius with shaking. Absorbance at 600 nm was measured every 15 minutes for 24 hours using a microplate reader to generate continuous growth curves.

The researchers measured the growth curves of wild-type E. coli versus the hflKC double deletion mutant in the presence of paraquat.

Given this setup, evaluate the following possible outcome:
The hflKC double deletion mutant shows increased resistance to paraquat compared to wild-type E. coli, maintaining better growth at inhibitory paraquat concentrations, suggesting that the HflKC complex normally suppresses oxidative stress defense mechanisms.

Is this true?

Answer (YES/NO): NO